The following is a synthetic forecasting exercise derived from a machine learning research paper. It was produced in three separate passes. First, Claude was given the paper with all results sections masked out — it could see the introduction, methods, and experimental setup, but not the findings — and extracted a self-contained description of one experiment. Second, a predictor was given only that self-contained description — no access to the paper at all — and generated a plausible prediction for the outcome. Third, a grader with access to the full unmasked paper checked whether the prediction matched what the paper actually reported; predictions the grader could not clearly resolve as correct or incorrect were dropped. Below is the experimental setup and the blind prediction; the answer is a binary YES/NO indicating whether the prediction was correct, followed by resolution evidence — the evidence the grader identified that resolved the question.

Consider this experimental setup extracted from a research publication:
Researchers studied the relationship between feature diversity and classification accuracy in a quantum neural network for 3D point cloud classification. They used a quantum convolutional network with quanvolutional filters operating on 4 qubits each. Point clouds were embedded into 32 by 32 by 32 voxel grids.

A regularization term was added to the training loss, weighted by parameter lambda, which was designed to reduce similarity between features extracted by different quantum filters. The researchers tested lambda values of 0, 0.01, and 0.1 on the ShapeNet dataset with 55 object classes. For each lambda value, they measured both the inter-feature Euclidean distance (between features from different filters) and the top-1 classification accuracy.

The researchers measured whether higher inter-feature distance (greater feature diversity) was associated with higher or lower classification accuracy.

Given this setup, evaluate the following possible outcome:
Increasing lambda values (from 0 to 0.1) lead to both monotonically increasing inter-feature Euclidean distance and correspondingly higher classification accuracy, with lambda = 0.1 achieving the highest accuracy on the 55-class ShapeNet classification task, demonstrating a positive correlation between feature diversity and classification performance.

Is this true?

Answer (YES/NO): YES